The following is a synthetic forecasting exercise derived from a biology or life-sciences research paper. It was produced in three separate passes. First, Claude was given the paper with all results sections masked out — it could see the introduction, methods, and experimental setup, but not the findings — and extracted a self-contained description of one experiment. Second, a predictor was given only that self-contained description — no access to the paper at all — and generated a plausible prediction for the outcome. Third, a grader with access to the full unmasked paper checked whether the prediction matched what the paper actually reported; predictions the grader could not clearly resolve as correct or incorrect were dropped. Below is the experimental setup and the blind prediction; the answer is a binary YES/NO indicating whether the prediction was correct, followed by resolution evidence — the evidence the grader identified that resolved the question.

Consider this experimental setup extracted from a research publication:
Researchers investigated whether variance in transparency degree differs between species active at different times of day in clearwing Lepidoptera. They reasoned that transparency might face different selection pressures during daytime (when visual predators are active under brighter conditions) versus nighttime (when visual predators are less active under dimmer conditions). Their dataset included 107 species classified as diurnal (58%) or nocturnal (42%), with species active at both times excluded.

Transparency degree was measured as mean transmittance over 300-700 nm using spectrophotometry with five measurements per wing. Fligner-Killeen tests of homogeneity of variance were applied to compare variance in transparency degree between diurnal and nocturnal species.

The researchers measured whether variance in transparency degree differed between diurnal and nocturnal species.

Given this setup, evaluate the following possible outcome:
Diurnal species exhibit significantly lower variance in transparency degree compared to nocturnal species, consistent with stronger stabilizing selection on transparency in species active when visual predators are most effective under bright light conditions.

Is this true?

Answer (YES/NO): YES